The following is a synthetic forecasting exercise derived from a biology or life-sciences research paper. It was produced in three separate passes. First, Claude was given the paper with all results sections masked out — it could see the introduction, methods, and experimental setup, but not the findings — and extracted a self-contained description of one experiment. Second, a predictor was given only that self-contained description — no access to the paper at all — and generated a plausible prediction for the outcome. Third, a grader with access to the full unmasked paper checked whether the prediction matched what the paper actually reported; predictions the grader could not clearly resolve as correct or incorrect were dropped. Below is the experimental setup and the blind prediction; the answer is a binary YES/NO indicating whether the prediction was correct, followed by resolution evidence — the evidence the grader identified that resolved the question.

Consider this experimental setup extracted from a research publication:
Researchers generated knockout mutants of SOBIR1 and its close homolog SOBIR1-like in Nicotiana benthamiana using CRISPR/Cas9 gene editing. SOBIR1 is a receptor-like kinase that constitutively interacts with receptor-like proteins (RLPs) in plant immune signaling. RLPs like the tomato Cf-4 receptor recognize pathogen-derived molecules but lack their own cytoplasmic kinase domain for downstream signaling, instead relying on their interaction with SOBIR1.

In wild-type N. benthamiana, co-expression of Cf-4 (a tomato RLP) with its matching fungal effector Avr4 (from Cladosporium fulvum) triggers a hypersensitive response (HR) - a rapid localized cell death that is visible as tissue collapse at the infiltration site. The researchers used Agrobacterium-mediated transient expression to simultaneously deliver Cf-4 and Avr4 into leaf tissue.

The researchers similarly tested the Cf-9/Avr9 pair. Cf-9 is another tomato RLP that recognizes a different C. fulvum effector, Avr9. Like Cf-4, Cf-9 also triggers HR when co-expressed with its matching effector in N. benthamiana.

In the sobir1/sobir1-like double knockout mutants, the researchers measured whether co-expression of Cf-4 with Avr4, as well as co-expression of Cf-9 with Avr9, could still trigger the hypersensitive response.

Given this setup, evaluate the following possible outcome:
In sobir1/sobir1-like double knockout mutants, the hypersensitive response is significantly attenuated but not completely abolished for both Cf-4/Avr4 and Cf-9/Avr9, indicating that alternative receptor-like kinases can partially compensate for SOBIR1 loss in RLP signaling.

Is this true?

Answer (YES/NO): NO